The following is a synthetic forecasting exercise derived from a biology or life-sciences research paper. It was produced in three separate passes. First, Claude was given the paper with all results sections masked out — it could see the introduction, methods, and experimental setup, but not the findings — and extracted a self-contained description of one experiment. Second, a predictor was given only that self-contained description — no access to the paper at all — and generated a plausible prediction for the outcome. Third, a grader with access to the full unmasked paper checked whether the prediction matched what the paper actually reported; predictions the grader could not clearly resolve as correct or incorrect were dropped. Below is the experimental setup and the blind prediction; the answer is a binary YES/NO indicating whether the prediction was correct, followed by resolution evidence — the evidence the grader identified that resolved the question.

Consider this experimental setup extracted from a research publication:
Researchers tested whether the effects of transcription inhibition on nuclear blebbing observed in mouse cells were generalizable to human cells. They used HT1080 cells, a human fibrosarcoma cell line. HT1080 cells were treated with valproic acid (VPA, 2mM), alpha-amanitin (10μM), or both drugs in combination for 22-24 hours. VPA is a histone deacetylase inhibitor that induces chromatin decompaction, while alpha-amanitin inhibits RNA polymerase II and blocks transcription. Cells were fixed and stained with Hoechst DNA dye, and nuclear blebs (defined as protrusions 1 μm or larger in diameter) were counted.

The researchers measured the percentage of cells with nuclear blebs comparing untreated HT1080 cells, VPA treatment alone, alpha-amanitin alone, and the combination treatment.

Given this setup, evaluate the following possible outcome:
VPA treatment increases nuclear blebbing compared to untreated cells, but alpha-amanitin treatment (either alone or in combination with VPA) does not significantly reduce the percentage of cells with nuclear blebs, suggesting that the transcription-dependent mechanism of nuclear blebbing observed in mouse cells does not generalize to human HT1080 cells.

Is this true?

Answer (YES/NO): NO